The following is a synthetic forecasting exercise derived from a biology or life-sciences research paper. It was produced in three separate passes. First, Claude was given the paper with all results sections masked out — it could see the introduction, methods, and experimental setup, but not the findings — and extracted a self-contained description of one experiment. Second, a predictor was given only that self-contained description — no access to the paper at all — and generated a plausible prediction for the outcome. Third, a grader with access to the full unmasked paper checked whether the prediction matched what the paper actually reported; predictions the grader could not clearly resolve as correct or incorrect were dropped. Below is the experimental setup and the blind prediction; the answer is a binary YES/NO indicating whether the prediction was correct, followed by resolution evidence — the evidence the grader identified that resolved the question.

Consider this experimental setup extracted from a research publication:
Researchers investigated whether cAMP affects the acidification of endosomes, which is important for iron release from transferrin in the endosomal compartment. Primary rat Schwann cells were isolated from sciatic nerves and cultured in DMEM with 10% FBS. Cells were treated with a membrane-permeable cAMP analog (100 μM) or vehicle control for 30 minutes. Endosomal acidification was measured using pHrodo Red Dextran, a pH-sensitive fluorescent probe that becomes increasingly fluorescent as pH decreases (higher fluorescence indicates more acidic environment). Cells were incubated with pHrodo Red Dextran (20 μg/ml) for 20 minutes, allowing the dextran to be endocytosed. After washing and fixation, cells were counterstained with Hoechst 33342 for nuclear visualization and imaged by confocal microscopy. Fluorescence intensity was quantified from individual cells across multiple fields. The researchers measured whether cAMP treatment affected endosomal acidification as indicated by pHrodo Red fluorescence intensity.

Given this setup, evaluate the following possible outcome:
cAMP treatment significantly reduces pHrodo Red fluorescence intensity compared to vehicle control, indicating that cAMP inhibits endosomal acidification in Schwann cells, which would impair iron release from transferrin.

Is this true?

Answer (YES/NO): NO